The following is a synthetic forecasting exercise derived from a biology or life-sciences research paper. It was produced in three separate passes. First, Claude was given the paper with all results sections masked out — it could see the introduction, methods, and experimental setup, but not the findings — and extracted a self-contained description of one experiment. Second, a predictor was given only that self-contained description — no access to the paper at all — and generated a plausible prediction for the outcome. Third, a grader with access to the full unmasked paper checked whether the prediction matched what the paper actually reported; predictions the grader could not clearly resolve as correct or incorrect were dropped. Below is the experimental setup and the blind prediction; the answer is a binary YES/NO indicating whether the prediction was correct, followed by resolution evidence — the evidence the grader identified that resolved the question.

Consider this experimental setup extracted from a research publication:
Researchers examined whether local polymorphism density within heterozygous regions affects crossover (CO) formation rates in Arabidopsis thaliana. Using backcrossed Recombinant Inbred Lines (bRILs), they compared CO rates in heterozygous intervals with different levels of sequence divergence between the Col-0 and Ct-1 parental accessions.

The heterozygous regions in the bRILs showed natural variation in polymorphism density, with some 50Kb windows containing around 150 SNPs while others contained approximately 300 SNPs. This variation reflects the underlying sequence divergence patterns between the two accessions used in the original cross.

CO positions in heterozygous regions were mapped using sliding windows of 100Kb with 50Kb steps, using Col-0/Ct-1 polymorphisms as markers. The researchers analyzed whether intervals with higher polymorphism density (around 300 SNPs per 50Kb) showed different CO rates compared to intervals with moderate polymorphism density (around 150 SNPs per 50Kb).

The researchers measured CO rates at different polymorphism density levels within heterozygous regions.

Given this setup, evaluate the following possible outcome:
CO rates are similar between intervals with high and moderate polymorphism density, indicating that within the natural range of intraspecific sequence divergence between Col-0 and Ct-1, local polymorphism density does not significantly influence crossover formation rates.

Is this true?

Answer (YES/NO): YES